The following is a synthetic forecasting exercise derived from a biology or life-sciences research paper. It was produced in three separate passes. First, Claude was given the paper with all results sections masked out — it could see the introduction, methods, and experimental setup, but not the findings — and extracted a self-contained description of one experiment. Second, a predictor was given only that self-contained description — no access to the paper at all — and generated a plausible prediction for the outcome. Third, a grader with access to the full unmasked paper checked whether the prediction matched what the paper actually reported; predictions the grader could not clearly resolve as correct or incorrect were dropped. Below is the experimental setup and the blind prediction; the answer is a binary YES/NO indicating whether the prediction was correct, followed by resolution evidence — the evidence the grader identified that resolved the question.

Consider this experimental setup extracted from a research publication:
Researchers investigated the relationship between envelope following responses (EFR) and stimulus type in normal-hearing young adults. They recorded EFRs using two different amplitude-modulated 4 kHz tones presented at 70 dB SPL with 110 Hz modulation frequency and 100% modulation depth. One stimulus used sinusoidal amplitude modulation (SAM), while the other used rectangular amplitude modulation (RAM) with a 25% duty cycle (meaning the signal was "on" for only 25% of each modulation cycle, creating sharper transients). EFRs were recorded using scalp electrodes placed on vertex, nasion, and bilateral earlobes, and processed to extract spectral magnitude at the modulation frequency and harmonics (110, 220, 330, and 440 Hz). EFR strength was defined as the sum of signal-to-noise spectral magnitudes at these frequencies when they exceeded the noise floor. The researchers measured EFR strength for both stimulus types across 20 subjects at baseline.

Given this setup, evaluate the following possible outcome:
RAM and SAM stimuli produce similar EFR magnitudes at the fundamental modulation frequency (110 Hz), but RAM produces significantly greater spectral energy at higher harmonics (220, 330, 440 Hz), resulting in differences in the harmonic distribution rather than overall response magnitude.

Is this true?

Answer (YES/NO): NO